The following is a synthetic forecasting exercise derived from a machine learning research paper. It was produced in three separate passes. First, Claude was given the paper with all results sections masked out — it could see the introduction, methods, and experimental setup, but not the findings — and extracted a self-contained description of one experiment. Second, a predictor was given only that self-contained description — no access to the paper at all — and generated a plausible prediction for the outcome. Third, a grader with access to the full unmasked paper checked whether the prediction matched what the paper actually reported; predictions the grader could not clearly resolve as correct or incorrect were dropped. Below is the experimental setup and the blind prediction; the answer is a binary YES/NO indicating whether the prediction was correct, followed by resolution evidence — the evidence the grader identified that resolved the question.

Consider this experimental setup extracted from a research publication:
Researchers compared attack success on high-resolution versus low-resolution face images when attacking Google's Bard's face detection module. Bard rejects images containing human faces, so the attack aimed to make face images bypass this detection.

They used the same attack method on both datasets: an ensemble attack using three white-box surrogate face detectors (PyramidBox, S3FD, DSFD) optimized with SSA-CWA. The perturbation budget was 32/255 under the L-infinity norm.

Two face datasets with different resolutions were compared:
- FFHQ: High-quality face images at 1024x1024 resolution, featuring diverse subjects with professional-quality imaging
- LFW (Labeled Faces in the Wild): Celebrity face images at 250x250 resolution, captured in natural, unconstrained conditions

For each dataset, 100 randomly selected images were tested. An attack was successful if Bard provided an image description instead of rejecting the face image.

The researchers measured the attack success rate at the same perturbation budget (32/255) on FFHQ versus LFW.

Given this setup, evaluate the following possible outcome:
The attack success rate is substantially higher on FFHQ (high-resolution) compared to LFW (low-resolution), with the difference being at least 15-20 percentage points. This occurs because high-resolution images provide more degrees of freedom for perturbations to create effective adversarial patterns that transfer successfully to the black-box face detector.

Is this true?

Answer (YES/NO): NO